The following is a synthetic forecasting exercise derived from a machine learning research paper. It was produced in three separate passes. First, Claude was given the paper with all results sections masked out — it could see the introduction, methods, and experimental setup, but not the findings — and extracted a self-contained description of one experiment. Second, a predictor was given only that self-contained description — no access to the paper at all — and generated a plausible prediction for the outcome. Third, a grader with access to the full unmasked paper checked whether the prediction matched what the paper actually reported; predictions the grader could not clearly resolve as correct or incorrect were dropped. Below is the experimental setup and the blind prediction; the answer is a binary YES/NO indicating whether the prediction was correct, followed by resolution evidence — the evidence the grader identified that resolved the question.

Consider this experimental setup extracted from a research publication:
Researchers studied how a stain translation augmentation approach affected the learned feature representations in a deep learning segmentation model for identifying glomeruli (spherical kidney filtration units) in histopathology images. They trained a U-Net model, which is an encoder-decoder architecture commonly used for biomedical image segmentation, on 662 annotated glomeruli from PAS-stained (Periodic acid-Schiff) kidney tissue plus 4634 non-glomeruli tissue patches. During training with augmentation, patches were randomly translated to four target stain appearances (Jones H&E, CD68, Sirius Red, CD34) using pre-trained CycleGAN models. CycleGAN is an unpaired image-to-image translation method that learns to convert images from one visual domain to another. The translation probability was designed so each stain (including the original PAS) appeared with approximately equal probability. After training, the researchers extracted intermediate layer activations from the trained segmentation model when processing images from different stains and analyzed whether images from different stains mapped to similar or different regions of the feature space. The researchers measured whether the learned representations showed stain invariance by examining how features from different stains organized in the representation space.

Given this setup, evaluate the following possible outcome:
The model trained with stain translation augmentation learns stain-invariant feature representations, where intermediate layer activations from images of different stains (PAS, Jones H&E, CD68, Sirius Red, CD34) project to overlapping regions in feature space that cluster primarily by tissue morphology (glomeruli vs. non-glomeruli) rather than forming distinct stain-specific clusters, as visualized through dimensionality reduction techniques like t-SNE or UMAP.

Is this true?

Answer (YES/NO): YES